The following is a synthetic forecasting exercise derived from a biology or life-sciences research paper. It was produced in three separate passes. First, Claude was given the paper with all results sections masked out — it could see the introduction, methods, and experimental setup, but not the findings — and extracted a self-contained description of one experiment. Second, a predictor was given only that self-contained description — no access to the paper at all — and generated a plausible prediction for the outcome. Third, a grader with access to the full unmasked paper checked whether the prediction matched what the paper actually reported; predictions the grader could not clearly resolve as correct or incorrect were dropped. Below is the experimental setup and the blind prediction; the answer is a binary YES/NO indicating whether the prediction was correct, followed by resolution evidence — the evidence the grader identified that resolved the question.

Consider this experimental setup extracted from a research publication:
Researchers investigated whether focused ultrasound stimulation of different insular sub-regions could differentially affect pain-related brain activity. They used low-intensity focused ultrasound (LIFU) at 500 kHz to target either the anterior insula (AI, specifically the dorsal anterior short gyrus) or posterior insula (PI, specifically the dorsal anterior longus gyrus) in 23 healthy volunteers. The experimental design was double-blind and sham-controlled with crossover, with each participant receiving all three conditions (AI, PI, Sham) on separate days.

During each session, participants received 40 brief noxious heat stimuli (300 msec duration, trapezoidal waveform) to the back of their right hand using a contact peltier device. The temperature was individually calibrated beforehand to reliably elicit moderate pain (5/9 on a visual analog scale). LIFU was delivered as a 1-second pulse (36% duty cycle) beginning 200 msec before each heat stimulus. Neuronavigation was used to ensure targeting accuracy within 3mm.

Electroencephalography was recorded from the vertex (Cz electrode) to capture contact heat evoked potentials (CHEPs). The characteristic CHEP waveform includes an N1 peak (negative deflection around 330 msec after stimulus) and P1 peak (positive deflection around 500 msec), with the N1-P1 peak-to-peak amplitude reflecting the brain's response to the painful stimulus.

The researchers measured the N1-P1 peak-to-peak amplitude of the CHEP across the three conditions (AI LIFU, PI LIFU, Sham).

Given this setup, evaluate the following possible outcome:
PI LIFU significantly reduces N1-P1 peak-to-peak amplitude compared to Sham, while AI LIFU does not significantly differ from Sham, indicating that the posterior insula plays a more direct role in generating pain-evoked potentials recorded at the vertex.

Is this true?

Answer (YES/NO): NO